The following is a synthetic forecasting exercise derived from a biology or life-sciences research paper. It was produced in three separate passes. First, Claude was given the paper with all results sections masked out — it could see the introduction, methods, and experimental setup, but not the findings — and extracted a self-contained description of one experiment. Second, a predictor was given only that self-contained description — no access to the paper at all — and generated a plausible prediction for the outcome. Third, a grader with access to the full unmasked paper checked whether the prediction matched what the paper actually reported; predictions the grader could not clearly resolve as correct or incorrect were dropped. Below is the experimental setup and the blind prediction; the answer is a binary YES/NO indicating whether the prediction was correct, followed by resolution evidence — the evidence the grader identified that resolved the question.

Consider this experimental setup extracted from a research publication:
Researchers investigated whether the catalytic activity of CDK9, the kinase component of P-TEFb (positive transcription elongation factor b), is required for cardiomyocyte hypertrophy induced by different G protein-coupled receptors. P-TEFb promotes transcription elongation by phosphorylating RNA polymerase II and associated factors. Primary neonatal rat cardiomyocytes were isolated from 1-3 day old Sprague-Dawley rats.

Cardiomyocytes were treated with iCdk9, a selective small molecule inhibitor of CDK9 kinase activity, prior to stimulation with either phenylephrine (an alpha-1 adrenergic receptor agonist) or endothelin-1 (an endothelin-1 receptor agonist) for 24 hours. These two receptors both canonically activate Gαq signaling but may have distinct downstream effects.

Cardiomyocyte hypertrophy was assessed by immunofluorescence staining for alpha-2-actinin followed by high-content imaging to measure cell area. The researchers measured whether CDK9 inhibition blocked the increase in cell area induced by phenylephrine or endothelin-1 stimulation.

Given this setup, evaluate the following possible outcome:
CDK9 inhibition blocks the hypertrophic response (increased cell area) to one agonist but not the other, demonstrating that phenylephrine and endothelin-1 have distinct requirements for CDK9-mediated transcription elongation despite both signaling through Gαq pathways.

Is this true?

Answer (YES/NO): NO